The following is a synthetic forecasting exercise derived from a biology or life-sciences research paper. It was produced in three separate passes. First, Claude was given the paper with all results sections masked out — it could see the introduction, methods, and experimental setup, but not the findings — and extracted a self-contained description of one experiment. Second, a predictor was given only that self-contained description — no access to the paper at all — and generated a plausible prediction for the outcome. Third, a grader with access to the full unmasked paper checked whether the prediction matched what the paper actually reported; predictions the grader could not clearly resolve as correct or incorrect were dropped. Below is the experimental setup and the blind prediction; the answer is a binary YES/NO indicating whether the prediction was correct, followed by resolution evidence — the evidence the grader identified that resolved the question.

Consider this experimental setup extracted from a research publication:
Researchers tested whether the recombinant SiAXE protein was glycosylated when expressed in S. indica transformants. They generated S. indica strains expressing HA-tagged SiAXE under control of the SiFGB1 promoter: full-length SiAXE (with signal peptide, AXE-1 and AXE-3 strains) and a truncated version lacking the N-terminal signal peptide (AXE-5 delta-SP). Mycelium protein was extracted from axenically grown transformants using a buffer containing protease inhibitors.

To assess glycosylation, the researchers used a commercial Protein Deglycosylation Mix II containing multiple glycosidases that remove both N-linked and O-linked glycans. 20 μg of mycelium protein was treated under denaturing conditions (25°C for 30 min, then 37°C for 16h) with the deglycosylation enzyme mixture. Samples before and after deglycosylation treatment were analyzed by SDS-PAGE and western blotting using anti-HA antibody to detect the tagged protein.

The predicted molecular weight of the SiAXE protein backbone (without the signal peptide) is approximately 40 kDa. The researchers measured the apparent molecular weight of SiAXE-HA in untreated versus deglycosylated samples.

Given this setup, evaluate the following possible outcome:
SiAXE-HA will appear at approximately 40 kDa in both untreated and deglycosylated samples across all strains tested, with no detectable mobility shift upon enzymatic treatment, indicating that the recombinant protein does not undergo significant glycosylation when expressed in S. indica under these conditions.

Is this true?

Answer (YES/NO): NO